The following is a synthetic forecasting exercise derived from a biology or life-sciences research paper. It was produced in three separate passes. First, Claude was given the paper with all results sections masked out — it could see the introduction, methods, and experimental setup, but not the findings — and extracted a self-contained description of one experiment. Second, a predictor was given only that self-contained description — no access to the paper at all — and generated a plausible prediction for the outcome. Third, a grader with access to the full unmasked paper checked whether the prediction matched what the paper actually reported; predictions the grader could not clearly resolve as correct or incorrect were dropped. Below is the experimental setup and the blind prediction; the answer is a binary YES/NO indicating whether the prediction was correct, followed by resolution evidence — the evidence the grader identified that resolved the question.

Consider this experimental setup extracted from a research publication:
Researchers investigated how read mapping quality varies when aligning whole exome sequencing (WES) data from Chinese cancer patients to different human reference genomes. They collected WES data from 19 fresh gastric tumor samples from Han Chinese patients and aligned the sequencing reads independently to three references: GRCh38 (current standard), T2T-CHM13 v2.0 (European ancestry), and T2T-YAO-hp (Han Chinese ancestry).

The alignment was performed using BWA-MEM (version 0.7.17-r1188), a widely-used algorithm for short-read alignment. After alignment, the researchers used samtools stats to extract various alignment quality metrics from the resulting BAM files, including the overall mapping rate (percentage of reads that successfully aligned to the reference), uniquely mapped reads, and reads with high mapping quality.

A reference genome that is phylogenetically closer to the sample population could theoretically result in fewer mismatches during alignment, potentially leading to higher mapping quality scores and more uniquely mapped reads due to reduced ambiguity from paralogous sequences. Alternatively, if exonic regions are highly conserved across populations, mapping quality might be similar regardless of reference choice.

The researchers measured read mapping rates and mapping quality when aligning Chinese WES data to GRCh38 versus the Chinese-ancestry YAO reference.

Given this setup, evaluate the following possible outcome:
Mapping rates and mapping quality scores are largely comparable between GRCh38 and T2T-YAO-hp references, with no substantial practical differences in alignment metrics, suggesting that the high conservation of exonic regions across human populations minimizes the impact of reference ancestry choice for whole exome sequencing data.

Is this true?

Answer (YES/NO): NO